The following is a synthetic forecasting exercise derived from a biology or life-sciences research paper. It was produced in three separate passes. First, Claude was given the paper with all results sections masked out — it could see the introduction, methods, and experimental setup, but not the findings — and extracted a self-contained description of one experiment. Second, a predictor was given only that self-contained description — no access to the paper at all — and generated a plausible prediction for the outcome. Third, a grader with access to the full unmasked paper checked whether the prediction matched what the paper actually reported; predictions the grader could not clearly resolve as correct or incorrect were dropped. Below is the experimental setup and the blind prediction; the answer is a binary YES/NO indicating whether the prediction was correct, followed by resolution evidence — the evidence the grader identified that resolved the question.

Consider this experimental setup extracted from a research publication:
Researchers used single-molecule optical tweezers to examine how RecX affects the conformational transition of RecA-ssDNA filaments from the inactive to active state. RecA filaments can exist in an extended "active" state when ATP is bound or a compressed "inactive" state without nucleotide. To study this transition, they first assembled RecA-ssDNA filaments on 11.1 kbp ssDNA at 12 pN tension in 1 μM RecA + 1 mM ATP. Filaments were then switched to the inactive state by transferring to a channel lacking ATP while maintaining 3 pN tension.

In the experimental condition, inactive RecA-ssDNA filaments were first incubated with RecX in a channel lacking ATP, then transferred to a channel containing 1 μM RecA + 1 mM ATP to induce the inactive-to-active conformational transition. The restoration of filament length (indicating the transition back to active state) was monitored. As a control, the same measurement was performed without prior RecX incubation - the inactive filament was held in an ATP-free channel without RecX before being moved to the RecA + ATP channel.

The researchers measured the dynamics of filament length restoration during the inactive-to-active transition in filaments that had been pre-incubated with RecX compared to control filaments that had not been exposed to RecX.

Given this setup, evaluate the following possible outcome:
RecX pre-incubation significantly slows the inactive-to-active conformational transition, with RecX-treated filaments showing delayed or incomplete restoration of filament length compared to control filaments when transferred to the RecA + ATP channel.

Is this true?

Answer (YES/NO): YES